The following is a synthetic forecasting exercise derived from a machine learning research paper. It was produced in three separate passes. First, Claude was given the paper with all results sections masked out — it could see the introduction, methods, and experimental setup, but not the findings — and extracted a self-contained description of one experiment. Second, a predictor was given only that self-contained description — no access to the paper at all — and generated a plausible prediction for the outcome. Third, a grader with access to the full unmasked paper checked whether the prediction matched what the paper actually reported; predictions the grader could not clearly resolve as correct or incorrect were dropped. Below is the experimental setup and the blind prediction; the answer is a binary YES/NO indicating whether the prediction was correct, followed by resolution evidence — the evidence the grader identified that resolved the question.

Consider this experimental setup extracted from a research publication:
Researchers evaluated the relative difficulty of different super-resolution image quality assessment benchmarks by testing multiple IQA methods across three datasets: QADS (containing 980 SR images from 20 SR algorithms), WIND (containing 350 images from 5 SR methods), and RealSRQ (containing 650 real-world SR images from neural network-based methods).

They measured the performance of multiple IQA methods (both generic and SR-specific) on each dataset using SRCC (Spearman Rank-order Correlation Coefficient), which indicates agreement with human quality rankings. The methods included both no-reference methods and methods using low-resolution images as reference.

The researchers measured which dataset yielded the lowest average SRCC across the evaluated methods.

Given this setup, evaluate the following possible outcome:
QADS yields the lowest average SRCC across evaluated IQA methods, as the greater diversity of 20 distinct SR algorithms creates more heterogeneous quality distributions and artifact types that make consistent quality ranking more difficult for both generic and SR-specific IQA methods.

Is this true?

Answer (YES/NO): NO